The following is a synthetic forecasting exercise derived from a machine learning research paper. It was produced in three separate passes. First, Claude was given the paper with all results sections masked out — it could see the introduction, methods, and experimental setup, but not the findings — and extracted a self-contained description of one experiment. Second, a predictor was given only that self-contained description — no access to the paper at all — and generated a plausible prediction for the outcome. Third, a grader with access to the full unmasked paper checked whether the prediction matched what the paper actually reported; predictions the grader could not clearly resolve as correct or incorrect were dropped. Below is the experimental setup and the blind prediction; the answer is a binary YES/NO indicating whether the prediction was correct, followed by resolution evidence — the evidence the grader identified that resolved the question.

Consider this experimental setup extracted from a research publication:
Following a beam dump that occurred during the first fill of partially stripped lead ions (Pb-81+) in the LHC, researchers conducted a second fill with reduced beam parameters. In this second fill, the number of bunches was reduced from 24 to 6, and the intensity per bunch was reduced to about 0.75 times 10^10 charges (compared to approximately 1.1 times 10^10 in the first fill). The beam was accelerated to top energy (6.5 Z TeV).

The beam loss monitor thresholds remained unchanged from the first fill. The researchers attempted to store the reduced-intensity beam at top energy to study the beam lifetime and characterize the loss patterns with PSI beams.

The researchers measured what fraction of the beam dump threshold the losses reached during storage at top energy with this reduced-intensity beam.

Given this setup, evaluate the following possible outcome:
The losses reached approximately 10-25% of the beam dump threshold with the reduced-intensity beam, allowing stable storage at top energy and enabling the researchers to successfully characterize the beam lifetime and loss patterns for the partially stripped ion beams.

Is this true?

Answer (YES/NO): NO